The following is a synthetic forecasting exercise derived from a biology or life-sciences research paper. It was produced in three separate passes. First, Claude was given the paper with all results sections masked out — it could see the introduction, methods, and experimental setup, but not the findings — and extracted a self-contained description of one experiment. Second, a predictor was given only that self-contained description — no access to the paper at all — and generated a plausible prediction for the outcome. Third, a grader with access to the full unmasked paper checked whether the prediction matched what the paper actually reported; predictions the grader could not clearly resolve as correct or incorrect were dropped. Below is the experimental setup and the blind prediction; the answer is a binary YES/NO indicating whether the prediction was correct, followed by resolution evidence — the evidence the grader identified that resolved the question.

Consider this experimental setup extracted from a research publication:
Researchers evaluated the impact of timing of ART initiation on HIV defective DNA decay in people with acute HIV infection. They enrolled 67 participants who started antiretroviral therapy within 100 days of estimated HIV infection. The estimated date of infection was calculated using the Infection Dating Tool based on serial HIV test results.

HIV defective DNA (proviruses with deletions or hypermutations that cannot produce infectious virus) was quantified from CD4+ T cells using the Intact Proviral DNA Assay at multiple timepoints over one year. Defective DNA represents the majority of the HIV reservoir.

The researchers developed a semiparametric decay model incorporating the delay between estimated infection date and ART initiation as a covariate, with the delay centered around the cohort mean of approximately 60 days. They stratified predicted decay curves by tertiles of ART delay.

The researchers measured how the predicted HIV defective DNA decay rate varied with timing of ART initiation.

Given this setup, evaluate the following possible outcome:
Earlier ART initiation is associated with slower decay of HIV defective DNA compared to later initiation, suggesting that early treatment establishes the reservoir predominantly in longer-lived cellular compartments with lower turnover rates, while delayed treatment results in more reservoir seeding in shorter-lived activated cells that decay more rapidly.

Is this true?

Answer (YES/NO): NO